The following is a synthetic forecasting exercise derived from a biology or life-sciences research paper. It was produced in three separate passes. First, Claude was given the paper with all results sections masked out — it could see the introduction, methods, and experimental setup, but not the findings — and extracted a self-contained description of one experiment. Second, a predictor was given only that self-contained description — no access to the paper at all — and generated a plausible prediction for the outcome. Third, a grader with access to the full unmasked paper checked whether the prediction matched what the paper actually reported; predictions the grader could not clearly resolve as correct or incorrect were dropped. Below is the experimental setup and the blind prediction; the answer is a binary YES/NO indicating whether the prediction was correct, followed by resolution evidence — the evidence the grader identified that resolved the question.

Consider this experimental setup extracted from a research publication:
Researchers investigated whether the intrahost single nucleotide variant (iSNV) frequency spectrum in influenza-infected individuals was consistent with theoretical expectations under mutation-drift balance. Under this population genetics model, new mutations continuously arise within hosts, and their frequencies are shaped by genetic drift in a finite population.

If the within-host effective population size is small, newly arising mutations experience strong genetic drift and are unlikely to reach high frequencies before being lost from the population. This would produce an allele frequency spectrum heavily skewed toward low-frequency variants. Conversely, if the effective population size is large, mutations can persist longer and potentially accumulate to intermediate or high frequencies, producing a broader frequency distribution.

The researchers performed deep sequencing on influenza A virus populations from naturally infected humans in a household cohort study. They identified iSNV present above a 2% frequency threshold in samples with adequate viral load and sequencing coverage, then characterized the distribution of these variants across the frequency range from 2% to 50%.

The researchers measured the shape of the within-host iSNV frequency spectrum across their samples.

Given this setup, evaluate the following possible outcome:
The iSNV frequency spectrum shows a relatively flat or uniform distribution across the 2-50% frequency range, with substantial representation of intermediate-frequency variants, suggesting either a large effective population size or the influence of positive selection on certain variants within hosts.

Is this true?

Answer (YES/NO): NO